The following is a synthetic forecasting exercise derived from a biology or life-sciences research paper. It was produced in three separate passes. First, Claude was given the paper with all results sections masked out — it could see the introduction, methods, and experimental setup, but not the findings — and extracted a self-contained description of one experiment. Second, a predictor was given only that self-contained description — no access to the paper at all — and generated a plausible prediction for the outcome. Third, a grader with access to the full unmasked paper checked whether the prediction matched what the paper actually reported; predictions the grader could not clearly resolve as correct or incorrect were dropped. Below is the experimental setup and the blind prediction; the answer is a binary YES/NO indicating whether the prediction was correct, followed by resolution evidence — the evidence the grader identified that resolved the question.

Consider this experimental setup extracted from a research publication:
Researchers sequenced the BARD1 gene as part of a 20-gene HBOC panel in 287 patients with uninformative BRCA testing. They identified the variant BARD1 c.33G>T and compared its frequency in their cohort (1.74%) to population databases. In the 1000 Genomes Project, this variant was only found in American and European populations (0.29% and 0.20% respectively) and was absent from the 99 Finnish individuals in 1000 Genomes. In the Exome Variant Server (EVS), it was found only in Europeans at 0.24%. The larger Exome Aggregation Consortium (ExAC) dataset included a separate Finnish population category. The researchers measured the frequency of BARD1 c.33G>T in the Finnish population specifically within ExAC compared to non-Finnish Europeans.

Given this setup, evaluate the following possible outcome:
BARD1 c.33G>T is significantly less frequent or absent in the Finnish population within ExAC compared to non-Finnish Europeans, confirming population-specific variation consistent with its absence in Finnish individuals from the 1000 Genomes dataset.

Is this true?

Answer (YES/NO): NO